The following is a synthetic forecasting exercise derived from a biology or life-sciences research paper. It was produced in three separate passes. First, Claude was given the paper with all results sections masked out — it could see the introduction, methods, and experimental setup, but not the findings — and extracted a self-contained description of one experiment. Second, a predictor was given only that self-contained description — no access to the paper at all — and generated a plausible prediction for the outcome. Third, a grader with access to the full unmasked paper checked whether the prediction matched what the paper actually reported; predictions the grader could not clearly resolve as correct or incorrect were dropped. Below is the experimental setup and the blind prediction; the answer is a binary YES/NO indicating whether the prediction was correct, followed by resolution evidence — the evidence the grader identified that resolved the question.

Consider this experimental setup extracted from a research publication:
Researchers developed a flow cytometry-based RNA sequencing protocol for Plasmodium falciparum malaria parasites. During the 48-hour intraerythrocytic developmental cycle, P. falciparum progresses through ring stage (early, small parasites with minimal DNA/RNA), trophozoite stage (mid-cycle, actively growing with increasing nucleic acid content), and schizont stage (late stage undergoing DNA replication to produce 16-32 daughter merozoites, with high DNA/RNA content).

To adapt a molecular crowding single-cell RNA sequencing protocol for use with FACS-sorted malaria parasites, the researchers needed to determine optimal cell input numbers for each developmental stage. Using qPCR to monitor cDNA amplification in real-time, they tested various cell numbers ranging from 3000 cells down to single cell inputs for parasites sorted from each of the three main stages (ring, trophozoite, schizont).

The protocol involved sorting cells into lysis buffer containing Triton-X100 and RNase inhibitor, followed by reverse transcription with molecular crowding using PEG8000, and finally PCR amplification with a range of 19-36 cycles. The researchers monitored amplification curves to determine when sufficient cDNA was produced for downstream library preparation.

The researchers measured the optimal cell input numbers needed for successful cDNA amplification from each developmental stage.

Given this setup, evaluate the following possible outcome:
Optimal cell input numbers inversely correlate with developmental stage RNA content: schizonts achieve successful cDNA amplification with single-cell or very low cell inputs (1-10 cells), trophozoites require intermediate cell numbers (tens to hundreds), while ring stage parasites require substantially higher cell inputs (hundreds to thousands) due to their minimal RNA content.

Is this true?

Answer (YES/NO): NO